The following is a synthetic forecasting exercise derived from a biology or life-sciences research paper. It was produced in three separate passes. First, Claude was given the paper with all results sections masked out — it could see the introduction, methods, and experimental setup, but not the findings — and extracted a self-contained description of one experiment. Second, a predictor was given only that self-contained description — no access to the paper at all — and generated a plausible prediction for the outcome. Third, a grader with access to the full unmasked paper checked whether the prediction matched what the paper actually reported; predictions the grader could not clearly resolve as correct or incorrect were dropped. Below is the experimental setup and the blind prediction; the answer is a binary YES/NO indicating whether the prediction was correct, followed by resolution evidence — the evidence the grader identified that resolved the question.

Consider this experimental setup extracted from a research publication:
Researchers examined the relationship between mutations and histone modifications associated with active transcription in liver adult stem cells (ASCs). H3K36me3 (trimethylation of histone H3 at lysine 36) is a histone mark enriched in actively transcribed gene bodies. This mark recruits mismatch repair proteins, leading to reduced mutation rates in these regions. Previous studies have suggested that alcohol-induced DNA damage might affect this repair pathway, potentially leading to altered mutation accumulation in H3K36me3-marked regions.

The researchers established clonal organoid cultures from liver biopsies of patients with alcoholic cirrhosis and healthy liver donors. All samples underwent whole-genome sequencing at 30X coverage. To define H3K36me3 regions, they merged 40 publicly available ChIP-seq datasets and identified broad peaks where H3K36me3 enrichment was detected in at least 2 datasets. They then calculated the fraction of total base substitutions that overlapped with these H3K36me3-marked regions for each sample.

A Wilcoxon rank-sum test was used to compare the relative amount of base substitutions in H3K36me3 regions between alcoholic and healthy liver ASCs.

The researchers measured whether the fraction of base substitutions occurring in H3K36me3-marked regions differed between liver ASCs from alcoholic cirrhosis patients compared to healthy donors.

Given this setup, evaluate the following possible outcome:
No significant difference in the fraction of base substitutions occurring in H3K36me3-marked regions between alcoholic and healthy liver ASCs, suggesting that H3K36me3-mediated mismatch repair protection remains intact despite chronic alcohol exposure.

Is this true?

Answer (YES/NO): YES